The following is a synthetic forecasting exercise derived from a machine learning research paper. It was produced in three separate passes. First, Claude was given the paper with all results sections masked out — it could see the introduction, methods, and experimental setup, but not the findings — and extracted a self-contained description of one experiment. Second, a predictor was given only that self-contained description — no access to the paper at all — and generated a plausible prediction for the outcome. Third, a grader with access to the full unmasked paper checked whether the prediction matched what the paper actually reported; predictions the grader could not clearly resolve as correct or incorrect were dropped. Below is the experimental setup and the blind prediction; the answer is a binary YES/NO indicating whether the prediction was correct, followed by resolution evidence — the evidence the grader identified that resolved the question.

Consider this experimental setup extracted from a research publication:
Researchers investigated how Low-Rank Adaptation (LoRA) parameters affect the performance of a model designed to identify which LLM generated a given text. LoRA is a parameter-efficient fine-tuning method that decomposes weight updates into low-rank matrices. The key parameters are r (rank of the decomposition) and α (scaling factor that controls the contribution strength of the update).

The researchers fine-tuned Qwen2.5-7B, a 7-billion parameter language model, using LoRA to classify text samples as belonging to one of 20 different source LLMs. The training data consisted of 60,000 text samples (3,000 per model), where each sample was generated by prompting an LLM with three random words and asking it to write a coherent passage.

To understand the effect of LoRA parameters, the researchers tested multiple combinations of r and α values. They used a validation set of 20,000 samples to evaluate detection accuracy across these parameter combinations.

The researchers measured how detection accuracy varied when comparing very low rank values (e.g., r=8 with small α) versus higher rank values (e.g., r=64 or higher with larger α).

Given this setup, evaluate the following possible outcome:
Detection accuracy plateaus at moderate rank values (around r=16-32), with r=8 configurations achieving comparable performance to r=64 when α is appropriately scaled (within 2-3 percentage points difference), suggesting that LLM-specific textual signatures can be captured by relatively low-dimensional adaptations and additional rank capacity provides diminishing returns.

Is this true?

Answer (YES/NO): NO